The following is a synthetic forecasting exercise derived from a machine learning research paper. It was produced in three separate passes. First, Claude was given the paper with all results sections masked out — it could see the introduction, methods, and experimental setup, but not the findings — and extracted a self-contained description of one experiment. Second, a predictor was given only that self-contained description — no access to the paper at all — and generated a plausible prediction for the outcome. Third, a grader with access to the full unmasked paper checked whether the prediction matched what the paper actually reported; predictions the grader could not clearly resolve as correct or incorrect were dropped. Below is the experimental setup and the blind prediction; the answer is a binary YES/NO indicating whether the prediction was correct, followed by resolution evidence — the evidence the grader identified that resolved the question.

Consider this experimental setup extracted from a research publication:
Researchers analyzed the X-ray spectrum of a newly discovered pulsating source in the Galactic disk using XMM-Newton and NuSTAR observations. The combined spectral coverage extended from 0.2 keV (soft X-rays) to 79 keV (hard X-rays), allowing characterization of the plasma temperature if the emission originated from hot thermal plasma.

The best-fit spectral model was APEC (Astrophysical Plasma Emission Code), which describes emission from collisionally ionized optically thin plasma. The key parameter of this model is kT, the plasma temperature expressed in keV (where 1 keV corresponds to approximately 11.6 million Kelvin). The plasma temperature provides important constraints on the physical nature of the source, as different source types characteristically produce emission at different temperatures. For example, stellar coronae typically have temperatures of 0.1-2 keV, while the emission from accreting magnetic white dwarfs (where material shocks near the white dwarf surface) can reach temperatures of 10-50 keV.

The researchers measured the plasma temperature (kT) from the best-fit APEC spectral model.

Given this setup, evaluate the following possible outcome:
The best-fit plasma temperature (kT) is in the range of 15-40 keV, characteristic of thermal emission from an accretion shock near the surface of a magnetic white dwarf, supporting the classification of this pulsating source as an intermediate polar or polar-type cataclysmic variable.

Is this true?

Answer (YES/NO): YES